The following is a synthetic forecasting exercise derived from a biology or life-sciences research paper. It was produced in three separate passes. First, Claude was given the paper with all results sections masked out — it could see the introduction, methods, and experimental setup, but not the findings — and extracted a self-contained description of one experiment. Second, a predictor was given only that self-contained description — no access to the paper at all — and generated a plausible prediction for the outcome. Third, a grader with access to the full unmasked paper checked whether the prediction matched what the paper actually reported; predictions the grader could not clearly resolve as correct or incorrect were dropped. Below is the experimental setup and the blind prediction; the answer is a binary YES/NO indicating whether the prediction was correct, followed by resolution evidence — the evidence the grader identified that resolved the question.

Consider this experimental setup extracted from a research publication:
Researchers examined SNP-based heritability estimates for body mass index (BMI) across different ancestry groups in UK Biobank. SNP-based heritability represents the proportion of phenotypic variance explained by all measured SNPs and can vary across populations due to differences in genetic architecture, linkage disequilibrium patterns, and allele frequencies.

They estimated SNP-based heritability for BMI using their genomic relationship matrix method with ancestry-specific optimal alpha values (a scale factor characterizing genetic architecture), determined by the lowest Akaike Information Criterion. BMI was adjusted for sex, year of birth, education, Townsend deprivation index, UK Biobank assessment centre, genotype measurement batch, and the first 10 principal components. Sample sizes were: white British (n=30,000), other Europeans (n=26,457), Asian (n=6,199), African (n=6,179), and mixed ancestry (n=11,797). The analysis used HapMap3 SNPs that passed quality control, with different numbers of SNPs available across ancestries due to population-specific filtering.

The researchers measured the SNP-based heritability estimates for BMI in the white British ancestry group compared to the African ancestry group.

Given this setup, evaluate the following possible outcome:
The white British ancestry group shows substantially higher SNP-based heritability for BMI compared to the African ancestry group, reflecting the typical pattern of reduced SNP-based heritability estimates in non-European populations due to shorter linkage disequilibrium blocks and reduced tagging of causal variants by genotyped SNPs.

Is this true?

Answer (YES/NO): NO